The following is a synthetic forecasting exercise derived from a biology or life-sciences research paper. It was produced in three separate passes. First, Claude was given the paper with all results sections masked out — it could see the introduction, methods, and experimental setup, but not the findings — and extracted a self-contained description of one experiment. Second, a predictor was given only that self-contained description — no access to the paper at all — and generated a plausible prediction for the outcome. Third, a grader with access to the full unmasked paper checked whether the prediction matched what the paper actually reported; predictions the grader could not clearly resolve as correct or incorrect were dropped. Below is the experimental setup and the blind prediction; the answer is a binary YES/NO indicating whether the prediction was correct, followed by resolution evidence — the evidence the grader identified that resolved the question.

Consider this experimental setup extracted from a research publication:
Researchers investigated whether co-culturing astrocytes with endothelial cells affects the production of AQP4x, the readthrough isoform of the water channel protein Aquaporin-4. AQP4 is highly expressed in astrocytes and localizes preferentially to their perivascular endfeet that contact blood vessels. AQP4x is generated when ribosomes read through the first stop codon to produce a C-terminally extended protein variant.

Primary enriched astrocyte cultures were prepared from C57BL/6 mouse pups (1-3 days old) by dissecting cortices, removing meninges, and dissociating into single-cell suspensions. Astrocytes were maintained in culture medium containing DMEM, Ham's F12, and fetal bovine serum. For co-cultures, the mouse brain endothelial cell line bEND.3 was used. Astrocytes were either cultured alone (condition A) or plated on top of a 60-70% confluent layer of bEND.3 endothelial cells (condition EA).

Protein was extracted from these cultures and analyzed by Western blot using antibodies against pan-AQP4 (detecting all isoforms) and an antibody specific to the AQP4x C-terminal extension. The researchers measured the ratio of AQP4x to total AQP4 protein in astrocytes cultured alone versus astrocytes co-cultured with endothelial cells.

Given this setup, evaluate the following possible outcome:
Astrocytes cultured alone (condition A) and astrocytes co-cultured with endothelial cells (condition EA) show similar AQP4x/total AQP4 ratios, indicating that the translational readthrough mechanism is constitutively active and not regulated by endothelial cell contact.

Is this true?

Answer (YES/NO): NO